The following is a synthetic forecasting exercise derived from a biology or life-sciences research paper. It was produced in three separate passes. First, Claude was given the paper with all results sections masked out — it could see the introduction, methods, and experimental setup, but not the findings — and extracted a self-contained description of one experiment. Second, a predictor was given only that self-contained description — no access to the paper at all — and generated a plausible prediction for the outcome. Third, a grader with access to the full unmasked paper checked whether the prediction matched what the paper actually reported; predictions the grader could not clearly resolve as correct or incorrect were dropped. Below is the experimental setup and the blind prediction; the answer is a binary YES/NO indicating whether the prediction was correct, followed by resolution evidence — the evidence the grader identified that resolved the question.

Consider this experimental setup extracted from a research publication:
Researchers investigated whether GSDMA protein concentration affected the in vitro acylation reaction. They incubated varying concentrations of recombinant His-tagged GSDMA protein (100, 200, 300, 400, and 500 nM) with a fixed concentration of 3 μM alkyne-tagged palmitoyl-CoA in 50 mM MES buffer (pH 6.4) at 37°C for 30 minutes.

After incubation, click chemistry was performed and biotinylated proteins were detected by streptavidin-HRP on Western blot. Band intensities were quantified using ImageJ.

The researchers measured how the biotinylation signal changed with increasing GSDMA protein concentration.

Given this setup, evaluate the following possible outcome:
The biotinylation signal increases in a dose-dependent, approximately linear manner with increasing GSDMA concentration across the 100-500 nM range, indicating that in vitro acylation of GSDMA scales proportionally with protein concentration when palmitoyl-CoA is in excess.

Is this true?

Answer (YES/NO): NO